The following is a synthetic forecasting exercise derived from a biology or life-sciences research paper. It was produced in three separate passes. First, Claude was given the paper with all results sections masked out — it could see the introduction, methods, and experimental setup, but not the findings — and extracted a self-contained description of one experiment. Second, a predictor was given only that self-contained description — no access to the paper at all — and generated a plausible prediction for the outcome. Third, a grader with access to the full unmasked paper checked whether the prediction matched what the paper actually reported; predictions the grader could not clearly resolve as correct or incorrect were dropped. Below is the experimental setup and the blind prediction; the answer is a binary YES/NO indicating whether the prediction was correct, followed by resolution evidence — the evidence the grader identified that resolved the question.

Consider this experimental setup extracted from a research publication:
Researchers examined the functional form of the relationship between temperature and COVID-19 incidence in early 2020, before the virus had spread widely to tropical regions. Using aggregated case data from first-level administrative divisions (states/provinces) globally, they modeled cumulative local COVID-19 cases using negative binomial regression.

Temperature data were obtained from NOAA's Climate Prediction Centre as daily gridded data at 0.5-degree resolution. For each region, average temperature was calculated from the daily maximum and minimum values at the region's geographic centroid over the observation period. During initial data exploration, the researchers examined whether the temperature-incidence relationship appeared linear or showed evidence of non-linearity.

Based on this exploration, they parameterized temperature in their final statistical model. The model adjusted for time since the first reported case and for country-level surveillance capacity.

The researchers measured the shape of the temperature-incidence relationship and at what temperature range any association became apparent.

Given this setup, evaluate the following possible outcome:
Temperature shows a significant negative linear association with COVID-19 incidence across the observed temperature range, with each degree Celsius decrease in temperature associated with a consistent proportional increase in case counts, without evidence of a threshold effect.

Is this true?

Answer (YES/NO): NO